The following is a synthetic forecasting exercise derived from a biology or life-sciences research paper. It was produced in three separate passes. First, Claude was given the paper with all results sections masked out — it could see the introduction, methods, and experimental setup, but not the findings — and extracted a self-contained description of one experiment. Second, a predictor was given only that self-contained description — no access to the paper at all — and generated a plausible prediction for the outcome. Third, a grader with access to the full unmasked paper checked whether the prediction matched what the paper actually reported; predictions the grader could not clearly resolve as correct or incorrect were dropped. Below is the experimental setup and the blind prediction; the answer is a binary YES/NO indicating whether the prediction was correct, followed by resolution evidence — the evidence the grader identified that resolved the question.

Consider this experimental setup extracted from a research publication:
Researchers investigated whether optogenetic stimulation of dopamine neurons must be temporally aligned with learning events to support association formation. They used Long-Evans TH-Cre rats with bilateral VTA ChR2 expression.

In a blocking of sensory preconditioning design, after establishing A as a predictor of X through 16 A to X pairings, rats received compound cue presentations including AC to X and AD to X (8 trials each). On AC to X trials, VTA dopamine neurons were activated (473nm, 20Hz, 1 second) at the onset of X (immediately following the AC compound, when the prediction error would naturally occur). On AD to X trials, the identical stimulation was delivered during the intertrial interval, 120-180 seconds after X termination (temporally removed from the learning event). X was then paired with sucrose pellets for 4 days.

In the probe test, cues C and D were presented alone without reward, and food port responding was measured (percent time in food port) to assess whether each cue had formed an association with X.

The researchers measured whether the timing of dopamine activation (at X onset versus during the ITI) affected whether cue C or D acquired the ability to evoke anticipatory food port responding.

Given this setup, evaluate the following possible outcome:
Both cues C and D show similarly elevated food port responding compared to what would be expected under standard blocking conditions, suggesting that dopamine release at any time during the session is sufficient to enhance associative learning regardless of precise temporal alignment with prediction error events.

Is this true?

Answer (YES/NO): NO